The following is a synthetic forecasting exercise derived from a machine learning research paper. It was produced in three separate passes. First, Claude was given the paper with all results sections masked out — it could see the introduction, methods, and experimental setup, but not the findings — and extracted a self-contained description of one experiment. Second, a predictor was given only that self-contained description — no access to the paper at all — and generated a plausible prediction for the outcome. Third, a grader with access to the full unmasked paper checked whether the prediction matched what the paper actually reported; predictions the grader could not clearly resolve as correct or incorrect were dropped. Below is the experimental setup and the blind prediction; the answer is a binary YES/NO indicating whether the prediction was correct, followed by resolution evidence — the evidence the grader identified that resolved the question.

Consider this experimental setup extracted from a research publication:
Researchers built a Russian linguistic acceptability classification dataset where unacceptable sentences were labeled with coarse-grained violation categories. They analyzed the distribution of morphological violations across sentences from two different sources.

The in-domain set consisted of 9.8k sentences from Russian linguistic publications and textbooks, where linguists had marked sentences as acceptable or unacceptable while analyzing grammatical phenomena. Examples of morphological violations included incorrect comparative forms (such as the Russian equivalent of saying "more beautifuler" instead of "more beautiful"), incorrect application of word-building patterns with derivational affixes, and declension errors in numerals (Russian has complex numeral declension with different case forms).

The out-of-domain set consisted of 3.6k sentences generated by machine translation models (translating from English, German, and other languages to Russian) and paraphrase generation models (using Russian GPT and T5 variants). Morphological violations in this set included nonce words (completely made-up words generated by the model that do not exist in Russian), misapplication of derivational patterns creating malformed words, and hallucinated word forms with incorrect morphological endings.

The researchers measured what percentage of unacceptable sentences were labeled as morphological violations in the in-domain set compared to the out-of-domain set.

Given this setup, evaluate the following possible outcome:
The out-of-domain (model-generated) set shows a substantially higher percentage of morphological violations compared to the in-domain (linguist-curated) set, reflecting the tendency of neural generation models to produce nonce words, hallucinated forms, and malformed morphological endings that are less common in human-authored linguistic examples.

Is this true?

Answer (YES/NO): NO